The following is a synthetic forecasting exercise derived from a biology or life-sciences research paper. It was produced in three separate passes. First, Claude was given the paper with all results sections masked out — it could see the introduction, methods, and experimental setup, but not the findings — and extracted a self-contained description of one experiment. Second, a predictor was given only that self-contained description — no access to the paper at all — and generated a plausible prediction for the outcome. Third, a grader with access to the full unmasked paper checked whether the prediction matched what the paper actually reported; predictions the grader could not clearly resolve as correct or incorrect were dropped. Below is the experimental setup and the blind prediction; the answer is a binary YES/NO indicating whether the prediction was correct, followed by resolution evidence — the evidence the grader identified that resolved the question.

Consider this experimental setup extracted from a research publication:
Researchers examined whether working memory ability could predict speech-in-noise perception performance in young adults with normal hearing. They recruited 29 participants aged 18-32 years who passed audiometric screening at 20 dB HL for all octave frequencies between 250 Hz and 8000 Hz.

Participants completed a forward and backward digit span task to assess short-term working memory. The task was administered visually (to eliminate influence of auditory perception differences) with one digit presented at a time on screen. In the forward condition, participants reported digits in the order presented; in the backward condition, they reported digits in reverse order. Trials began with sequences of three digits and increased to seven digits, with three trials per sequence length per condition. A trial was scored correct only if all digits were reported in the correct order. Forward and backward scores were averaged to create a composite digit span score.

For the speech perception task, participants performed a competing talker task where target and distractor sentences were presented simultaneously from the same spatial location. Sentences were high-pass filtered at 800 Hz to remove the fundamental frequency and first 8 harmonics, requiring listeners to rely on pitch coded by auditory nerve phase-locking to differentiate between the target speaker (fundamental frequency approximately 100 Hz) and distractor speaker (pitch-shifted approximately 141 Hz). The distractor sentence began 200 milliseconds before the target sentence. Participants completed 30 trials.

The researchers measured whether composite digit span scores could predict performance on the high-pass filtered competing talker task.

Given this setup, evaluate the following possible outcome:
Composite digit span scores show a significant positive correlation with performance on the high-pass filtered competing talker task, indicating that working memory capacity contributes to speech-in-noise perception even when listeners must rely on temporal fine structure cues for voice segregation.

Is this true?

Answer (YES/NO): NO